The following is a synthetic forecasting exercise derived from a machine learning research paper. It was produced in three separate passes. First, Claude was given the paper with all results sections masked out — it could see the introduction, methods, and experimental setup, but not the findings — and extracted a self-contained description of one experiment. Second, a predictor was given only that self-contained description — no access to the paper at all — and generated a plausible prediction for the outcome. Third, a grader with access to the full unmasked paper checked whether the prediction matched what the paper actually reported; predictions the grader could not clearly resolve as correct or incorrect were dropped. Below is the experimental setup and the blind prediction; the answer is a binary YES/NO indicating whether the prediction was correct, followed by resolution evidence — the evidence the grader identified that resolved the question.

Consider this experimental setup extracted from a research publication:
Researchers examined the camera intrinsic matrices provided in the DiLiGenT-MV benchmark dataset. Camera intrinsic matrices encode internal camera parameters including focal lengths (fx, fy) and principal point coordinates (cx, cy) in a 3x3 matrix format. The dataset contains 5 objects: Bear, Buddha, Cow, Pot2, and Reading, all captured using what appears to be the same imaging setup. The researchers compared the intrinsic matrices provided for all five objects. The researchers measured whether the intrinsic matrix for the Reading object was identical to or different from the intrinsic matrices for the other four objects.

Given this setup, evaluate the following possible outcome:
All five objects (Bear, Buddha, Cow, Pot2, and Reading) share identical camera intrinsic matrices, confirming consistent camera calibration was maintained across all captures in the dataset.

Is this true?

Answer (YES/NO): NO